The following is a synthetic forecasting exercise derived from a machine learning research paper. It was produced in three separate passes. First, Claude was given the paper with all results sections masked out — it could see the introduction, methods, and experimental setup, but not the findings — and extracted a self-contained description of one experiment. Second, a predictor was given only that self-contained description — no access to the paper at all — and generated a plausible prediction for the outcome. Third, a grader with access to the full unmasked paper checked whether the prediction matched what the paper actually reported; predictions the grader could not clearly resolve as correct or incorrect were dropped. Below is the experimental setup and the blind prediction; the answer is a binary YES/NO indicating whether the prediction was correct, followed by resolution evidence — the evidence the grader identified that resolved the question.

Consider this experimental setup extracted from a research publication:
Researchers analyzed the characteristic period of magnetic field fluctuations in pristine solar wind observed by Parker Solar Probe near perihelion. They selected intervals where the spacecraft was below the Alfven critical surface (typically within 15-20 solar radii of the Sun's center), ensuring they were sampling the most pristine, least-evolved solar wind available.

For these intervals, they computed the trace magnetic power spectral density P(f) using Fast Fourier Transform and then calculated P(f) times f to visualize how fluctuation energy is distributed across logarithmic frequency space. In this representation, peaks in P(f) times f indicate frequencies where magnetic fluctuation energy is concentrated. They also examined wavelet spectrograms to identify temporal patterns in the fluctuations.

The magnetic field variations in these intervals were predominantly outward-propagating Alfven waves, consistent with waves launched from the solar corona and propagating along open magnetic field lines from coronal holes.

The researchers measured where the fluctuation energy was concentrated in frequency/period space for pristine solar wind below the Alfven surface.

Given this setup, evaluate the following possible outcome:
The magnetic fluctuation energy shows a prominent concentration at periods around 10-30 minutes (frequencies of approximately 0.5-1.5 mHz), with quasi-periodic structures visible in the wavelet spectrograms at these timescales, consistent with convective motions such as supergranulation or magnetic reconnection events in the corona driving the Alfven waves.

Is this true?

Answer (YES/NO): NO